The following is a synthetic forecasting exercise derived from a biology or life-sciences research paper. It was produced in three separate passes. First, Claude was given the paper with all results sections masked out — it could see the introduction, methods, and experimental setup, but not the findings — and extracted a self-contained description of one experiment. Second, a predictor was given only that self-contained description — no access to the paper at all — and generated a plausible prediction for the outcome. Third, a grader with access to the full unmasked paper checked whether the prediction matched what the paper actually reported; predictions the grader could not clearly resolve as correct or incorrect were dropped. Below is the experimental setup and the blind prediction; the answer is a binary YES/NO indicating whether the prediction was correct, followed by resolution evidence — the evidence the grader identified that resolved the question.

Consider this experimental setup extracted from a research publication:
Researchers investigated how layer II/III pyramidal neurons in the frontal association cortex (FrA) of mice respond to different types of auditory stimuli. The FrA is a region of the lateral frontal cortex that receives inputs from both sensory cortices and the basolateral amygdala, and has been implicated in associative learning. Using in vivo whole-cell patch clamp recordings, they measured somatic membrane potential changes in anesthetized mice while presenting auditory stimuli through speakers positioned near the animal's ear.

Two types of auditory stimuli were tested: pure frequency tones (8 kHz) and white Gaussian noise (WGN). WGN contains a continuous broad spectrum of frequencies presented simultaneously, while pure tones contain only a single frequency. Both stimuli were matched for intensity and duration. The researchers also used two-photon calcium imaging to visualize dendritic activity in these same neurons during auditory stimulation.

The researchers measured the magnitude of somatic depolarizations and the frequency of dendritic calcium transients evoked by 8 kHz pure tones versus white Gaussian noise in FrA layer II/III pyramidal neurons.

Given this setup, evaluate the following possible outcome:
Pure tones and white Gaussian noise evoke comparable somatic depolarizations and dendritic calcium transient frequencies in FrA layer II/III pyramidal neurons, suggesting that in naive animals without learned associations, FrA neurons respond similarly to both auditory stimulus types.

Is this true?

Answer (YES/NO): NO